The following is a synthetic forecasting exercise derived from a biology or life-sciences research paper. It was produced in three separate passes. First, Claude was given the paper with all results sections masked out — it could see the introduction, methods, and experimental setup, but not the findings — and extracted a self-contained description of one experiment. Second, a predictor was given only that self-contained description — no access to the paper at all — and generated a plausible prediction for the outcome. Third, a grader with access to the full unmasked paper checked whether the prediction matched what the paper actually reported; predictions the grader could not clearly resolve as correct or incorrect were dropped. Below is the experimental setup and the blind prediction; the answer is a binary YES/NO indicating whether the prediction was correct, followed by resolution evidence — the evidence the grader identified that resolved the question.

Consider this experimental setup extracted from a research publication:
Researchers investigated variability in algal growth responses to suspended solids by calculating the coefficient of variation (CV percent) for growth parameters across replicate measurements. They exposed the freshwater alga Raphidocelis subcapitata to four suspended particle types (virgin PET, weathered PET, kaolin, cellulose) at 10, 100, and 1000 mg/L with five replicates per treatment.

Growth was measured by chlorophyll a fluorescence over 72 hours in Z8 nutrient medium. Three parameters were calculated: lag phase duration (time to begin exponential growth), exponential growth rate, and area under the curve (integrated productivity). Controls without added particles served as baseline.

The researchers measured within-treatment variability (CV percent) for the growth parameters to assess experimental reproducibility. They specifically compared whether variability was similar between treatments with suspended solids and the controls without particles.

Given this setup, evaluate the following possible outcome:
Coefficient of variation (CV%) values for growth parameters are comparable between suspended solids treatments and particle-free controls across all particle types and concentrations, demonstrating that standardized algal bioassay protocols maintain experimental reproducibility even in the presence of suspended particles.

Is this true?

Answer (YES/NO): NO